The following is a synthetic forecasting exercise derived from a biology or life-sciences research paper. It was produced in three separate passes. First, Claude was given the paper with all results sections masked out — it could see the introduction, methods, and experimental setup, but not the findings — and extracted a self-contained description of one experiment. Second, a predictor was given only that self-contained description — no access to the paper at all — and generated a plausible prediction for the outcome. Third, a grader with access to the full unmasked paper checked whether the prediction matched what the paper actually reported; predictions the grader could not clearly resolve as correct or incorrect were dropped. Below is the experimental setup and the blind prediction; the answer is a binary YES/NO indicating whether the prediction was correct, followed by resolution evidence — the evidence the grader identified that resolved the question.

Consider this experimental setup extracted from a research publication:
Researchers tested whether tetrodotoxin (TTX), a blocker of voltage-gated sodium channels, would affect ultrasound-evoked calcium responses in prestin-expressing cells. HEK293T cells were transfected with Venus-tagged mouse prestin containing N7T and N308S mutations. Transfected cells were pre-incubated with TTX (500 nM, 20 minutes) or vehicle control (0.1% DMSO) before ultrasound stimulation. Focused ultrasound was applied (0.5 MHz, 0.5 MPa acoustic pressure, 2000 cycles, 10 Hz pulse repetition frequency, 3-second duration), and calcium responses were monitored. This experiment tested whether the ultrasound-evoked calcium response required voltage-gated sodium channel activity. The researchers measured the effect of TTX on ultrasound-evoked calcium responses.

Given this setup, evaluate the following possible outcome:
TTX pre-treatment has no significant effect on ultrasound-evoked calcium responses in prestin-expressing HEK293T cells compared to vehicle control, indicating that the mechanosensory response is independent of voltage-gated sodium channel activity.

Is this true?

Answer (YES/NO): YES